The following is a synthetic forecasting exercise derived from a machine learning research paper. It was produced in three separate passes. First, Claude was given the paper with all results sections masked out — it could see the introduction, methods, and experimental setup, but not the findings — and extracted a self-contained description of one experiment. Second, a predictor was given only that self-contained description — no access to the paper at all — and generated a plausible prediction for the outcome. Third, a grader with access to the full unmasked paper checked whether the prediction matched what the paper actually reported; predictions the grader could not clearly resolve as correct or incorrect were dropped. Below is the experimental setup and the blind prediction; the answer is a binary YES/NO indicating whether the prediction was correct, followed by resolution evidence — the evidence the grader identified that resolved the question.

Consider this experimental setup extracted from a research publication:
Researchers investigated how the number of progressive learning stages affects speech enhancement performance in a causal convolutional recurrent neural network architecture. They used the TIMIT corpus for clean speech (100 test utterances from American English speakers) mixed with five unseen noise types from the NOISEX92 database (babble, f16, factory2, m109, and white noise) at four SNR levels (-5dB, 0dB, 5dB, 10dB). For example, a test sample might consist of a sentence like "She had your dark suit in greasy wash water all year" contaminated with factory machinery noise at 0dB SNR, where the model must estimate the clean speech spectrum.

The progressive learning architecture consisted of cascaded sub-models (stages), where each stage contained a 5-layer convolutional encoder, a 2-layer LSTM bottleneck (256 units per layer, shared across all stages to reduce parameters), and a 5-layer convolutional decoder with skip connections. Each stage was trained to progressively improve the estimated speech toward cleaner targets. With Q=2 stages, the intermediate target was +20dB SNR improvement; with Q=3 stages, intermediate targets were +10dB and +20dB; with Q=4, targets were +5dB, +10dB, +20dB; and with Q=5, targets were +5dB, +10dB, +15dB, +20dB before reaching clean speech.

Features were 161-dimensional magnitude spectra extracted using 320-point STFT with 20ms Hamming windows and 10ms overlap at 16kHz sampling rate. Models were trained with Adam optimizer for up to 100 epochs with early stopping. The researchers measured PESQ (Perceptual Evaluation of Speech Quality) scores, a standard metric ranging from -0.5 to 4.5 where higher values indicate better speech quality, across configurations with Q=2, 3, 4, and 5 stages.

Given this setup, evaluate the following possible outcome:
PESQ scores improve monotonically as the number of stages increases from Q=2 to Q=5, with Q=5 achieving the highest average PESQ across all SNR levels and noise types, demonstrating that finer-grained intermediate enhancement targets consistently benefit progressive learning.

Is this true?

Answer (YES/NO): YES